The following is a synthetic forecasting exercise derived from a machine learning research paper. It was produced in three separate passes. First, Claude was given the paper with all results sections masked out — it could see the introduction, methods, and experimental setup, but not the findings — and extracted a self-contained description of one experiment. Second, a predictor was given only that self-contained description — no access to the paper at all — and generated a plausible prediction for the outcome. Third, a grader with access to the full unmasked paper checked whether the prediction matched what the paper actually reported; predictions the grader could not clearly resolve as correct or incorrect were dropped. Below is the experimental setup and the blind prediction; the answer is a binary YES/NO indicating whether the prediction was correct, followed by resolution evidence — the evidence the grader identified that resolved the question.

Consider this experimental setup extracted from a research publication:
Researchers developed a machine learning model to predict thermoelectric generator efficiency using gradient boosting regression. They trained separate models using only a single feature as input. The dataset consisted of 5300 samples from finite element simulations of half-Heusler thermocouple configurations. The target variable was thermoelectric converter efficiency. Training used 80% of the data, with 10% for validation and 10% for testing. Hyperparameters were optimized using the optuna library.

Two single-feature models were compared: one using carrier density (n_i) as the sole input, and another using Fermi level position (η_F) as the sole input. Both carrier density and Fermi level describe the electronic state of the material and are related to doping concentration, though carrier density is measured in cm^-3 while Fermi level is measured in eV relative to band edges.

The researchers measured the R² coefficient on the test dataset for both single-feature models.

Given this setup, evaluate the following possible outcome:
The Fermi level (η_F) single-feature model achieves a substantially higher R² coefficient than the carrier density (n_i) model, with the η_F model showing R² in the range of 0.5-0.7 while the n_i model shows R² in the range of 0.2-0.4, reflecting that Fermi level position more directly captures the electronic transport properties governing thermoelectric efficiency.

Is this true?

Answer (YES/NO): NO